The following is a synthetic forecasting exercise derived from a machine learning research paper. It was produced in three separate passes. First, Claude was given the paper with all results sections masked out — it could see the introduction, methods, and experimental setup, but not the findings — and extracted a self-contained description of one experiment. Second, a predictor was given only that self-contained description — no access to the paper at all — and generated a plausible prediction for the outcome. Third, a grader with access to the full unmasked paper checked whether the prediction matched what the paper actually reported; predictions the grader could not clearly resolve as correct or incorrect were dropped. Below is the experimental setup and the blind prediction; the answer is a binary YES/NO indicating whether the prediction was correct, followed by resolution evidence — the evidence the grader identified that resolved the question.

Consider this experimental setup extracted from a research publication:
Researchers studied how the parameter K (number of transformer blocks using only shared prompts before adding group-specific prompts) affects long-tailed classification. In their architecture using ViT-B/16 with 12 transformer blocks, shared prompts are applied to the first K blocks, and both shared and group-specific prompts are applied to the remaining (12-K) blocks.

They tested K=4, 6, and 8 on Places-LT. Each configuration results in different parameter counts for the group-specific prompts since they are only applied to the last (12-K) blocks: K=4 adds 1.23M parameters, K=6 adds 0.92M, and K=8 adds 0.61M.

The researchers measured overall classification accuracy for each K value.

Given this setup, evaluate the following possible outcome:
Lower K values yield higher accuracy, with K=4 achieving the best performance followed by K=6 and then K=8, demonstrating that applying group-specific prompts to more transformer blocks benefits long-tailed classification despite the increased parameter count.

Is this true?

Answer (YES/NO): NO